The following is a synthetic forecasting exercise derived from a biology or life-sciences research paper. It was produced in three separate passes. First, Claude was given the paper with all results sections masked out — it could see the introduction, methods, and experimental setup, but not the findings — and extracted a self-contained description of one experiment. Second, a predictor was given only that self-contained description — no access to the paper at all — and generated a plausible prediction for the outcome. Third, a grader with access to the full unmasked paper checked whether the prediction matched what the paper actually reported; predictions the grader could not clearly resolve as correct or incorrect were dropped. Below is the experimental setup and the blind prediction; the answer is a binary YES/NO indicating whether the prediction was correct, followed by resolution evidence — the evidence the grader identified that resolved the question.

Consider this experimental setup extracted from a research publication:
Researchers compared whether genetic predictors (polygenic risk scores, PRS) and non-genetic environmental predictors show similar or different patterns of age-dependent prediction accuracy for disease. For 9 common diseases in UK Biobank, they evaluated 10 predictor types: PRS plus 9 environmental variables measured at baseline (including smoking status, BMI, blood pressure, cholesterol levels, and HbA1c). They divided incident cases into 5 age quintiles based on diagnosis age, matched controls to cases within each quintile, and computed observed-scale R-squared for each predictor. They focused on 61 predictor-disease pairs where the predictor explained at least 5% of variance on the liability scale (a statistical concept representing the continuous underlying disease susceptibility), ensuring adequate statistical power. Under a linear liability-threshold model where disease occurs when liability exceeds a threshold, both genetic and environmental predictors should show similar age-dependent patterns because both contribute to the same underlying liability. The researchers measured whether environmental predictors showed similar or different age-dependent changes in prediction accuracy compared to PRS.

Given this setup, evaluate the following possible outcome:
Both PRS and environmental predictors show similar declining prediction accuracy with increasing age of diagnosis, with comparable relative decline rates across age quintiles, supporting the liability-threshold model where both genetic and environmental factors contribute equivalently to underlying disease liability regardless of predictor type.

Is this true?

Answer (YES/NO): NO